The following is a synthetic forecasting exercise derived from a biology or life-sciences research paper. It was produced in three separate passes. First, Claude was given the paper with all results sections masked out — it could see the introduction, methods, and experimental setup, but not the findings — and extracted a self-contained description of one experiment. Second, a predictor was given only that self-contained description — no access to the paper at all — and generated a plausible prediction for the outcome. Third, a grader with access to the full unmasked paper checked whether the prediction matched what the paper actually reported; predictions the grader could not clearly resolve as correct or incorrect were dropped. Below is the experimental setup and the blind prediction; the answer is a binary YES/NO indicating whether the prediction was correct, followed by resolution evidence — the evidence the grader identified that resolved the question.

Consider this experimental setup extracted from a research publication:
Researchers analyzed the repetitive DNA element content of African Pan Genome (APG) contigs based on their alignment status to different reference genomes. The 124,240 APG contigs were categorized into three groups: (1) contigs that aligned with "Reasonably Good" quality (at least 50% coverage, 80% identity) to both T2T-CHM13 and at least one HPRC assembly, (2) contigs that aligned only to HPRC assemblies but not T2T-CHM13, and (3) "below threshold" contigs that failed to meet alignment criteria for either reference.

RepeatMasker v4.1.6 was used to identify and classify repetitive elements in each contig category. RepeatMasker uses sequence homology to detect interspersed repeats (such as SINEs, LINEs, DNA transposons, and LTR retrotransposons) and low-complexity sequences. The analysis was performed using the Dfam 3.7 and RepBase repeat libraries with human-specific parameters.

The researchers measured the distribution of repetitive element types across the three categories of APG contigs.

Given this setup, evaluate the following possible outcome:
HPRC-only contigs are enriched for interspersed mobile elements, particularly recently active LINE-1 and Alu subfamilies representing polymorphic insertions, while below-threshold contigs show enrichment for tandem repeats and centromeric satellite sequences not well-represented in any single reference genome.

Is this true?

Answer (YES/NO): NO